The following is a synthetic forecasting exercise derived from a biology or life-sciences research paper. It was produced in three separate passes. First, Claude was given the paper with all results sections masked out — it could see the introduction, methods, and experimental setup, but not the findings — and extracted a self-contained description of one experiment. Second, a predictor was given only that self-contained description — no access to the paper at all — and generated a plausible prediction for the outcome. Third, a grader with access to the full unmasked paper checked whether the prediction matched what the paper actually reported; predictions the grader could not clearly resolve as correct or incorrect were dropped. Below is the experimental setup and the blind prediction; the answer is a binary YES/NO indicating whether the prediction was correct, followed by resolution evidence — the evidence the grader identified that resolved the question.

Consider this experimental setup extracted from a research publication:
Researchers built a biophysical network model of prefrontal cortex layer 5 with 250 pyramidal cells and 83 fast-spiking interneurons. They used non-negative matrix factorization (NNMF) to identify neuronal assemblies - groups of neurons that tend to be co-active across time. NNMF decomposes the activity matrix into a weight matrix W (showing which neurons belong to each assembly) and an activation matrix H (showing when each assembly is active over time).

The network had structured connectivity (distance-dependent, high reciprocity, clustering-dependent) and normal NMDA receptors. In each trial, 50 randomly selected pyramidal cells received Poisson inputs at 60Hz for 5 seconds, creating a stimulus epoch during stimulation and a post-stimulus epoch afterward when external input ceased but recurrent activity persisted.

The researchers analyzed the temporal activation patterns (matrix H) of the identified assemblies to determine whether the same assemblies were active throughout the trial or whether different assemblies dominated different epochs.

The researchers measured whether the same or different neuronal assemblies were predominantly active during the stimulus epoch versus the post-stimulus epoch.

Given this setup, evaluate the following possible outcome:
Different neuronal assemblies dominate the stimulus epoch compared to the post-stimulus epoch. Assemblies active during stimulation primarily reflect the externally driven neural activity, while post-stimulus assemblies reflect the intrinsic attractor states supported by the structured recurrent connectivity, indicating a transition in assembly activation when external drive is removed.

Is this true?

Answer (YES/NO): YES